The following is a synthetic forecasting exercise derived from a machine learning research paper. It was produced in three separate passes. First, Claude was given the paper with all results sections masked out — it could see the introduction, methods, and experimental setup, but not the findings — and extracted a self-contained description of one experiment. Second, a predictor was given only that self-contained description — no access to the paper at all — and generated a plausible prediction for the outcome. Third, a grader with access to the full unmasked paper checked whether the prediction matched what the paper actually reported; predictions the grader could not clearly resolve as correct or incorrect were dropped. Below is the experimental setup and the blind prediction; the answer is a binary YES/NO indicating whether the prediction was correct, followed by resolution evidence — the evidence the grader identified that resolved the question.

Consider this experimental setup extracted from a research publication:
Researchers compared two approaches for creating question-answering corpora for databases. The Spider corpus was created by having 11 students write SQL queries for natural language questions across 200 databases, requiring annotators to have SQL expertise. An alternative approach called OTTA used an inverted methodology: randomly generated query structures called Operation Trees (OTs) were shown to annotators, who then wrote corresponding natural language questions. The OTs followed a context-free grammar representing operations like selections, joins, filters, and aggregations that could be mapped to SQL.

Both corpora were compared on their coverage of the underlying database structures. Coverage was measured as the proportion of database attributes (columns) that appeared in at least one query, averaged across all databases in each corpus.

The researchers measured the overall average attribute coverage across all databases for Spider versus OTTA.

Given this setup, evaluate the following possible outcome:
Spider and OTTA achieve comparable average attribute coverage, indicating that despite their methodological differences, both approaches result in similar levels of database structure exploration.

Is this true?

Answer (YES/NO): NO